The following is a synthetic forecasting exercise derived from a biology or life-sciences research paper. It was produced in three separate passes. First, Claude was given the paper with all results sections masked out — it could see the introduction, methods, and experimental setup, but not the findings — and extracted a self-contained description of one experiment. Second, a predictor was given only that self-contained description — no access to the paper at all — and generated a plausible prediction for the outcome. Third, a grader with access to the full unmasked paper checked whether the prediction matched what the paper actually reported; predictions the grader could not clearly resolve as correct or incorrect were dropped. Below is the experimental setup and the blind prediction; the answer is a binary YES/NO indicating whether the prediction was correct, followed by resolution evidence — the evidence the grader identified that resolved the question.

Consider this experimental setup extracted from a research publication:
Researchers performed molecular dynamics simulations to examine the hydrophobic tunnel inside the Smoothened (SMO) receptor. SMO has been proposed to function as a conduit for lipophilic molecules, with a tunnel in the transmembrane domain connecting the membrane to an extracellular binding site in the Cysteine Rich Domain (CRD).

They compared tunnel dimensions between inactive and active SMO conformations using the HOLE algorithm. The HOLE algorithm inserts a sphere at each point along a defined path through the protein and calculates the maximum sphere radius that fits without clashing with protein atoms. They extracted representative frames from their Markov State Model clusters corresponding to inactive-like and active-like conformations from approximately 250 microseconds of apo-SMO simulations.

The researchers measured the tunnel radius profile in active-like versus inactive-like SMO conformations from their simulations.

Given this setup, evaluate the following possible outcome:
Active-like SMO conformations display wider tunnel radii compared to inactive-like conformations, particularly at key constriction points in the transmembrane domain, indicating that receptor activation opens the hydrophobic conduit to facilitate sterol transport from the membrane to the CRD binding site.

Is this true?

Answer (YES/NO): YES